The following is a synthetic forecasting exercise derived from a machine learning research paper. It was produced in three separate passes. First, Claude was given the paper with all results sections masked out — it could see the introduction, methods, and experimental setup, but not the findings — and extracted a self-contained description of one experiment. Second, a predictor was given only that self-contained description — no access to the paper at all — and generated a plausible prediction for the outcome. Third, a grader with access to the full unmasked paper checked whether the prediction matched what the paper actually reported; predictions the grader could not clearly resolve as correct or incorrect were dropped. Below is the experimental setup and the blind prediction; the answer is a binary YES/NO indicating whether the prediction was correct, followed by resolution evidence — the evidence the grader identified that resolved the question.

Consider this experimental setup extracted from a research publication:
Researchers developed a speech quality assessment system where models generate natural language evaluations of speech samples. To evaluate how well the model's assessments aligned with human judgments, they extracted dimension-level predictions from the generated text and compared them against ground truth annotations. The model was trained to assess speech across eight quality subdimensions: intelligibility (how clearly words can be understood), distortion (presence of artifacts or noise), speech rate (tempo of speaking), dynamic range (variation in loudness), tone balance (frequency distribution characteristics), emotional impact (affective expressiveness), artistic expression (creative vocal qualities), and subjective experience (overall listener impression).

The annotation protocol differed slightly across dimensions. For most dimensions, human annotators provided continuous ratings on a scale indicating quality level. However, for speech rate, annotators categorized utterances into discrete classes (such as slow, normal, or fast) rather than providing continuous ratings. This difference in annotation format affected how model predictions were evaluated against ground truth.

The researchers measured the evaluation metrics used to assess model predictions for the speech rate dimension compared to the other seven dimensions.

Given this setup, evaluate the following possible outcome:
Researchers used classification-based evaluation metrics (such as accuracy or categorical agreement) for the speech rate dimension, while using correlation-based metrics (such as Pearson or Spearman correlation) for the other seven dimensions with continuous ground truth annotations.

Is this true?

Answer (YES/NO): YES